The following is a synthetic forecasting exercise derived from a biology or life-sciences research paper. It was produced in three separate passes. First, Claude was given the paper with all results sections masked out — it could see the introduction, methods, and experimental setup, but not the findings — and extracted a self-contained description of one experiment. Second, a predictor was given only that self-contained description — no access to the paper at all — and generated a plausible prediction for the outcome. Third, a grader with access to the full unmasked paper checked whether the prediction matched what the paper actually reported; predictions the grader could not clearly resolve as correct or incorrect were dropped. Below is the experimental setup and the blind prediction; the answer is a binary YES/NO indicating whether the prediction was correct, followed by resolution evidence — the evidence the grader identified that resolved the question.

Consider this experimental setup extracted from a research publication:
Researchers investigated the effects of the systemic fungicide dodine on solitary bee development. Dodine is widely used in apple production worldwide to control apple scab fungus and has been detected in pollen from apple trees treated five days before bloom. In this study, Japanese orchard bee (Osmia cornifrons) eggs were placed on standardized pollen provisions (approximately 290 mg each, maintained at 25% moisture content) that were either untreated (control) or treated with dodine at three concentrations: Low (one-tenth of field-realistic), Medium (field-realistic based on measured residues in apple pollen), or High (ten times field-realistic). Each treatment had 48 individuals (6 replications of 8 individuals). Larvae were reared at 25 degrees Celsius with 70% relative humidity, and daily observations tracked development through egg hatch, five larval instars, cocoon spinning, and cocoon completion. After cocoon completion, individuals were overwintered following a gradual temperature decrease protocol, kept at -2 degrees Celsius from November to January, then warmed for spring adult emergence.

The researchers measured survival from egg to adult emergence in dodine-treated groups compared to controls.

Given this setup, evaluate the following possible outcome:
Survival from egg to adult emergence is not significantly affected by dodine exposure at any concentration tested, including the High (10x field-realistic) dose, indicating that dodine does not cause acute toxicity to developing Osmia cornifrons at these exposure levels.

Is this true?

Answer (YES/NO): NO